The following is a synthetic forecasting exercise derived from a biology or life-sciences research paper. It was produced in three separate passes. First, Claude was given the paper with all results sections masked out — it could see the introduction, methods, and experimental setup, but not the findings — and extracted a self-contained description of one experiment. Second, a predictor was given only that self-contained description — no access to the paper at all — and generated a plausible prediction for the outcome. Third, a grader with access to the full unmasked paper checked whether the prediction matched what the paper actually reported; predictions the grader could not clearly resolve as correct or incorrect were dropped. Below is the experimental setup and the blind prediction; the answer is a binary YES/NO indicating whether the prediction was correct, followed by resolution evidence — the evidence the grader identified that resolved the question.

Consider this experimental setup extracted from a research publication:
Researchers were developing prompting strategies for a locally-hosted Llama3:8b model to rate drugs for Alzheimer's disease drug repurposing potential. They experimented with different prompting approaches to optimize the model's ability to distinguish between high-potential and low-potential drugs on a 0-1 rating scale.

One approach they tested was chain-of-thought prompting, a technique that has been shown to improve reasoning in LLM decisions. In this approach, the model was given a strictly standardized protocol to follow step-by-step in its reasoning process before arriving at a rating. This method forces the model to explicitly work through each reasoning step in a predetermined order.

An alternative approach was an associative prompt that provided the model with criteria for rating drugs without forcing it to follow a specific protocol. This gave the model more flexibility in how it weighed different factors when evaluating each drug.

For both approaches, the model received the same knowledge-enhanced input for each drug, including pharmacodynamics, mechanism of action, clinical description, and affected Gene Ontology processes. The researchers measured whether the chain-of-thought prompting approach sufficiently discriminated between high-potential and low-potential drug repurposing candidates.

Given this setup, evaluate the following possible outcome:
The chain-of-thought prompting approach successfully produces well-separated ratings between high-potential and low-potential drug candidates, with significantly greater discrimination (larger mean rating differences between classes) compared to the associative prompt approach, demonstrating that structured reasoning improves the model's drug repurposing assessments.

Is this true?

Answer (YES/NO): NO